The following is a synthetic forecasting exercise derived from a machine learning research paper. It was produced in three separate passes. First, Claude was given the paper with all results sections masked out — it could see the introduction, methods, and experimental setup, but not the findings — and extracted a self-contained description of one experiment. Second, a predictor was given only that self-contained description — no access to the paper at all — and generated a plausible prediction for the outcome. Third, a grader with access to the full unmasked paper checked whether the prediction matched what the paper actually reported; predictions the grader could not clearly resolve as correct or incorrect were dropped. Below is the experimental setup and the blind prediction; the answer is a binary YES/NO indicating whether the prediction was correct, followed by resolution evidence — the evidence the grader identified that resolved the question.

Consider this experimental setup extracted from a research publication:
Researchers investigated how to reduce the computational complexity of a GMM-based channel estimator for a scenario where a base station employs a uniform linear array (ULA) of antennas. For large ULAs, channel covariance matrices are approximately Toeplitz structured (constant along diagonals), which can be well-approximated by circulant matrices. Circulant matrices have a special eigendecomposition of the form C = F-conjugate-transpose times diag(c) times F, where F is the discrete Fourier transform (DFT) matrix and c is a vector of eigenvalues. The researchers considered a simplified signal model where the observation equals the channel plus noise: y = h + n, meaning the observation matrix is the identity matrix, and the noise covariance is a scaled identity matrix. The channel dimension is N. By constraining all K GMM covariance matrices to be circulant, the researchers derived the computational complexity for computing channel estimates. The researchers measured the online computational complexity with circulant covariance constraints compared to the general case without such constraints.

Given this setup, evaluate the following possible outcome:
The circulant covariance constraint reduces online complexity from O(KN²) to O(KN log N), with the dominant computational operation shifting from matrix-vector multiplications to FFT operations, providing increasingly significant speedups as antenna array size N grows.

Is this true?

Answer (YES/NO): YES